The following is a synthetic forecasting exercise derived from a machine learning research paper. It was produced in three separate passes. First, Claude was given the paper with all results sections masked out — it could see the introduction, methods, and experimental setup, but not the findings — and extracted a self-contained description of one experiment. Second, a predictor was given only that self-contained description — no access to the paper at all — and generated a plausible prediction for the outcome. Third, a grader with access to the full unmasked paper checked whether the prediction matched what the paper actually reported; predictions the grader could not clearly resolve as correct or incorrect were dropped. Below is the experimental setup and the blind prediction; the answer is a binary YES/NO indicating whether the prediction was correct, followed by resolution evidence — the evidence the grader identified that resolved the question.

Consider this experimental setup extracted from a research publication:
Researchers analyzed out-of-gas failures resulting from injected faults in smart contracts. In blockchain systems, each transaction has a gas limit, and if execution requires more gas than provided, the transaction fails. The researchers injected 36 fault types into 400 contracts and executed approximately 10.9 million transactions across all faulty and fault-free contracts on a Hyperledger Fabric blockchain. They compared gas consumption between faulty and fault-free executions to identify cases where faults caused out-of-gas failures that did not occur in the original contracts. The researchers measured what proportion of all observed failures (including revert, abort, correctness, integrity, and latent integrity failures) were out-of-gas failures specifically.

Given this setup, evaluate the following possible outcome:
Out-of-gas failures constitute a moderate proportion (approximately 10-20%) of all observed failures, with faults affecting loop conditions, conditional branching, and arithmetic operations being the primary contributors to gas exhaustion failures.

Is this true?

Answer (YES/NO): NO